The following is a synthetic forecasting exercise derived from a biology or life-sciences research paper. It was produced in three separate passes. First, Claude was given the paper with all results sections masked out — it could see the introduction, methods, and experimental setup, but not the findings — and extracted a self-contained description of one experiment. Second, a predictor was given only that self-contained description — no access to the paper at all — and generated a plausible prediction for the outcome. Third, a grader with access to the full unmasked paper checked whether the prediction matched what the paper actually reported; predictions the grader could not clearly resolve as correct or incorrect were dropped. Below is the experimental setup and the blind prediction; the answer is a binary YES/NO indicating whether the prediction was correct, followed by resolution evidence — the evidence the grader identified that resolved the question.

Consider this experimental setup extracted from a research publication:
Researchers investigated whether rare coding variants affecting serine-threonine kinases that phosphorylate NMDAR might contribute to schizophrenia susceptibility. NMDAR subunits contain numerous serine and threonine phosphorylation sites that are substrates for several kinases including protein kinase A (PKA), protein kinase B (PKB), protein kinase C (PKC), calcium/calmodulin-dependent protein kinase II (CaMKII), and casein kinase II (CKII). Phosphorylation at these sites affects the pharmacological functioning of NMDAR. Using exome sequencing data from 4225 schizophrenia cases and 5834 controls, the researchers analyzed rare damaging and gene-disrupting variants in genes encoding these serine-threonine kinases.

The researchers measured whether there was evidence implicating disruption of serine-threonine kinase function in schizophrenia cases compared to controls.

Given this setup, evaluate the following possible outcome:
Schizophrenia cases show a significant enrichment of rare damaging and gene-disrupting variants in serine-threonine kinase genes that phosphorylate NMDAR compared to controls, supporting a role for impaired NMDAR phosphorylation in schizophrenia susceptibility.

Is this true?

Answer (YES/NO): NO